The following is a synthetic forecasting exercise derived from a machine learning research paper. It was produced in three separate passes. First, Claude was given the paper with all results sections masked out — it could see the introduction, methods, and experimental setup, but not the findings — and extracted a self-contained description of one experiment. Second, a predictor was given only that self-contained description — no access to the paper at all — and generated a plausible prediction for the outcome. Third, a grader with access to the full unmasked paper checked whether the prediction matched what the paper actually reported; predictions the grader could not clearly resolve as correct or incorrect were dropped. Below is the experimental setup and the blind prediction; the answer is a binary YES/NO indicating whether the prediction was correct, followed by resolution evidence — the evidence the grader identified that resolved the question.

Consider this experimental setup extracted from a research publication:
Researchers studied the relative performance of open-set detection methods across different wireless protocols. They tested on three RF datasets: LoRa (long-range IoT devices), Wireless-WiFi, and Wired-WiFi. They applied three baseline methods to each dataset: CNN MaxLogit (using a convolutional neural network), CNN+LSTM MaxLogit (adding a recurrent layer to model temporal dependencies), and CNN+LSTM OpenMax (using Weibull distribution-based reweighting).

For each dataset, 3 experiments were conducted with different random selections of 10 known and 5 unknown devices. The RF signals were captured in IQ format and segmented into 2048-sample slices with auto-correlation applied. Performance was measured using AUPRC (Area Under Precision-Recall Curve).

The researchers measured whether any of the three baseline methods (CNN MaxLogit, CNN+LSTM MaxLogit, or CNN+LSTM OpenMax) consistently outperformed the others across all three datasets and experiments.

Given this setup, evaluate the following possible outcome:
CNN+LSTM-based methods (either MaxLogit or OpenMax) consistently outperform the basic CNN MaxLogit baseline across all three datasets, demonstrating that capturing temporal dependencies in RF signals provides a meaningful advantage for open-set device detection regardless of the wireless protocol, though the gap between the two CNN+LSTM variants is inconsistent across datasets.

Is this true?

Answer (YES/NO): NO